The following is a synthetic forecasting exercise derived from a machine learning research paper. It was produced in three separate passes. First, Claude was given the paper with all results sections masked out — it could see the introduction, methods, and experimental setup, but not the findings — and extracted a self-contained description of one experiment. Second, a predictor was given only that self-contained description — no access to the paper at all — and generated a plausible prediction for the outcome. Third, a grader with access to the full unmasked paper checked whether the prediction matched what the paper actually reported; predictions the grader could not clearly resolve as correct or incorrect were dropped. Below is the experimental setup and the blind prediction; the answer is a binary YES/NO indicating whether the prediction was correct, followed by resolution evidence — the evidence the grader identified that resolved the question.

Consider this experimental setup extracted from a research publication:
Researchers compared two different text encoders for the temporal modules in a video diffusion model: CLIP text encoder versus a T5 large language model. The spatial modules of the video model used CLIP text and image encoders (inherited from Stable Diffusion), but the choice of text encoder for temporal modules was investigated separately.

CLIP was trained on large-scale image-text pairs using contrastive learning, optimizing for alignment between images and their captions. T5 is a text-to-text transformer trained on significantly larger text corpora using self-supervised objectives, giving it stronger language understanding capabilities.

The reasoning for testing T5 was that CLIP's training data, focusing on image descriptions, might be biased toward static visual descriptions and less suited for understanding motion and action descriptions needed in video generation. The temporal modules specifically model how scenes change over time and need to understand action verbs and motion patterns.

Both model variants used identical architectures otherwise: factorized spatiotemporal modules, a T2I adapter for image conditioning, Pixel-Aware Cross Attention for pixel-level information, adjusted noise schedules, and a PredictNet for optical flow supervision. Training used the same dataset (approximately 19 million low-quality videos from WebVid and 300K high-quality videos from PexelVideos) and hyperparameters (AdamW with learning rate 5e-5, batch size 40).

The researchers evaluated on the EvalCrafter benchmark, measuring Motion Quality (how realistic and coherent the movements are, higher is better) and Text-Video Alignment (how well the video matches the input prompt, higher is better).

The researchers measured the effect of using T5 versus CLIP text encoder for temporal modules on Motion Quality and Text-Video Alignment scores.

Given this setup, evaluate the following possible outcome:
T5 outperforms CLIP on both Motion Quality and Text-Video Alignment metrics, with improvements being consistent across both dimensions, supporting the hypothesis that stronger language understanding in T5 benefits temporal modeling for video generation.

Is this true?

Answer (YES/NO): NO